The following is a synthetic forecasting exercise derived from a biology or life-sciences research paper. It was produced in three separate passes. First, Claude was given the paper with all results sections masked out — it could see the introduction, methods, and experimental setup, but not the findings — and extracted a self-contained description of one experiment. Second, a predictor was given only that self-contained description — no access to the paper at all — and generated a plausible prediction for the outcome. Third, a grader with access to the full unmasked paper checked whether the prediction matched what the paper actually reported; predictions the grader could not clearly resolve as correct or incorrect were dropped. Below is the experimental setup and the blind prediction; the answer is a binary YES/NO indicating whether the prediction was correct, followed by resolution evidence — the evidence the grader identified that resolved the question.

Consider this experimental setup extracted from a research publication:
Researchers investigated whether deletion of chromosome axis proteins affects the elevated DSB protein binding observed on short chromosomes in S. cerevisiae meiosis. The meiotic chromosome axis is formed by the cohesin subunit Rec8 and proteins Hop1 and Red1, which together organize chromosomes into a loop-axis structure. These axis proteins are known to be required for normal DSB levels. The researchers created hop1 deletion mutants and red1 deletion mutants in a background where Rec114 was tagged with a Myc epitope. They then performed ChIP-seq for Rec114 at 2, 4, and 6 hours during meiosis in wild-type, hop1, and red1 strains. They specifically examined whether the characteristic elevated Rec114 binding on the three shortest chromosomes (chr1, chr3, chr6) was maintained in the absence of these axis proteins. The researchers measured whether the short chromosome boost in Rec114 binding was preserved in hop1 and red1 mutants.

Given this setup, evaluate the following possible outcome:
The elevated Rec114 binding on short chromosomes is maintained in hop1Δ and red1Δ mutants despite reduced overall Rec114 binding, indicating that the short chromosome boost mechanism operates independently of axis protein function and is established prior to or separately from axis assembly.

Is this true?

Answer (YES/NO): NO